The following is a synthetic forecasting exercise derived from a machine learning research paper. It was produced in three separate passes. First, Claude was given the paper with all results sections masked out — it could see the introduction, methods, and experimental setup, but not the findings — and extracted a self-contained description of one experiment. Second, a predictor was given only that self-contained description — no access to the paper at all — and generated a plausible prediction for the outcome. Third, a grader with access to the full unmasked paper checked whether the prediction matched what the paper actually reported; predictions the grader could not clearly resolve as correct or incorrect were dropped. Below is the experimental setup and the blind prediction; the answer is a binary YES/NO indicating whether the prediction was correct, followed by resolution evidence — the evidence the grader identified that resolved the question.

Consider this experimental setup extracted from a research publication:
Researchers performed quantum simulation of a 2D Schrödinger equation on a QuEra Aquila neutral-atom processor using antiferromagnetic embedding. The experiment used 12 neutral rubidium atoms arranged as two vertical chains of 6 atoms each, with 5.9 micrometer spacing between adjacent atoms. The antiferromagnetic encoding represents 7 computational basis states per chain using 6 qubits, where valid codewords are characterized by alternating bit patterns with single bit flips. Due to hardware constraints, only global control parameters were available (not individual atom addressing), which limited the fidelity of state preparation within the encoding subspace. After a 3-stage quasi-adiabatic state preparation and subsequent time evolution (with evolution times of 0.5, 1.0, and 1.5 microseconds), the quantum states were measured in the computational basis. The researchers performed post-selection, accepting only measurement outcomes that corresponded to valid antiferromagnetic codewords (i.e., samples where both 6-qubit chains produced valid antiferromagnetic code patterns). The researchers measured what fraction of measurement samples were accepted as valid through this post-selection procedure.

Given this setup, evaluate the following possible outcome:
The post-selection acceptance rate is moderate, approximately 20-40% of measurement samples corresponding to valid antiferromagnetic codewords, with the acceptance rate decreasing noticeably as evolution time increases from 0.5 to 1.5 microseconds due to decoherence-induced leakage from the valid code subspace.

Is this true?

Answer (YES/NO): NO